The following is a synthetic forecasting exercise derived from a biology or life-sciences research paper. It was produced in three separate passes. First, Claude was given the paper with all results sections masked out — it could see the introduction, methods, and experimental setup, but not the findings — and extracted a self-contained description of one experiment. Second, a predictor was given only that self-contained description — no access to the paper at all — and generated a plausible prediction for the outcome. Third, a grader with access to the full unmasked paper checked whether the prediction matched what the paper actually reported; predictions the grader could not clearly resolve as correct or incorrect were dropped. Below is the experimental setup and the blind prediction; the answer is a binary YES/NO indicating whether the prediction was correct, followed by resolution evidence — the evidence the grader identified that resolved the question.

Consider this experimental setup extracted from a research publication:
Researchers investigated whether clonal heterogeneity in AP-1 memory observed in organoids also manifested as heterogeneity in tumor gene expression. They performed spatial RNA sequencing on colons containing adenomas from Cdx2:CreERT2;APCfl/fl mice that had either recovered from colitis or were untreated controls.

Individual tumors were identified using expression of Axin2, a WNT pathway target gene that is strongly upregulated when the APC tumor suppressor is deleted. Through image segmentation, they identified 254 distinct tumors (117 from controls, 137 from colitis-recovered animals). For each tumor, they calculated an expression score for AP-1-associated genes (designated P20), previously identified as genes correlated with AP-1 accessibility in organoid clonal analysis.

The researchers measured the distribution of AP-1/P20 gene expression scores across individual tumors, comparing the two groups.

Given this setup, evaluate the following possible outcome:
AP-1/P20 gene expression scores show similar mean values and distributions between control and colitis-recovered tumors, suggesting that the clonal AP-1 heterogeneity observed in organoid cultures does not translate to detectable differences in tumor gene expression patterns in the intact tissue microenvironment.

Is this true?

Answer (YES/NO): NO